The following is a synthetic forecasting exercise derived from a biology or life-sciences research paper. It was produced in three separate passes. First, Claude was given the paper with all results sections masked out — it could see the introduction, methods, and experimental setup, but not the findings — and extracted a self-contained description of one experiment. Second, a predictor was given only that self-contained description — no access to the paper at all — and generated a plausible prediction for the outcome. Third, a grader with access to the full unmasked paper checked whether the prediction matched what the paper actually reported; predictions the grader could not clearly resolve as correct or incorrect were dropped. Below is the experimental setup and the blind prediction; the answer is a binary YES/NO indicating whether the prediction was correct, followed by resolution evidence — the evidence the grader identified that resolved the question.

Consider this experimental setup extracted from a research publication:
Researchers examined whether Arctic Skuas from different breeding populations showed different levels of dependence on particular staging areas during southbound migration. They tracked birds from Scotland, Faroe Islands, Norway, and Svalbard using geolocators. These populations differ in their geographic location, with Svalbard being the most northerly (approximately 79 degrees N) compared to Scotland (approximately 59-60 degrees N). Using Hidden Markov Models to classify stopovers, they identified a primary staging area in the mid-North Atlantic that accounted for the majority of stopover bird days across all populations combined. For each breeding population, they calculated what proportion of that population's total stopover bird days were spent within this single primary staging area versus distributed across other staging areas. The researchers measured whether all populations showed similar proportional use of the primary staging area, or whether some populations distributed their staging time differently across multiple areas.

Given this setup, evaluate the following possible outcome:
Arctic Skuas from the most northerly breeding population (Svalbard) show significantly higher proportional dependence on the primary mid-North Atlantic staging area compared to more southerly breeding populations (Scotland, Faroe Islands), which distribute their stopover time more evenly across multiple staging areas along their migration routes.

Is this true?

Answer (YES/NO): NO